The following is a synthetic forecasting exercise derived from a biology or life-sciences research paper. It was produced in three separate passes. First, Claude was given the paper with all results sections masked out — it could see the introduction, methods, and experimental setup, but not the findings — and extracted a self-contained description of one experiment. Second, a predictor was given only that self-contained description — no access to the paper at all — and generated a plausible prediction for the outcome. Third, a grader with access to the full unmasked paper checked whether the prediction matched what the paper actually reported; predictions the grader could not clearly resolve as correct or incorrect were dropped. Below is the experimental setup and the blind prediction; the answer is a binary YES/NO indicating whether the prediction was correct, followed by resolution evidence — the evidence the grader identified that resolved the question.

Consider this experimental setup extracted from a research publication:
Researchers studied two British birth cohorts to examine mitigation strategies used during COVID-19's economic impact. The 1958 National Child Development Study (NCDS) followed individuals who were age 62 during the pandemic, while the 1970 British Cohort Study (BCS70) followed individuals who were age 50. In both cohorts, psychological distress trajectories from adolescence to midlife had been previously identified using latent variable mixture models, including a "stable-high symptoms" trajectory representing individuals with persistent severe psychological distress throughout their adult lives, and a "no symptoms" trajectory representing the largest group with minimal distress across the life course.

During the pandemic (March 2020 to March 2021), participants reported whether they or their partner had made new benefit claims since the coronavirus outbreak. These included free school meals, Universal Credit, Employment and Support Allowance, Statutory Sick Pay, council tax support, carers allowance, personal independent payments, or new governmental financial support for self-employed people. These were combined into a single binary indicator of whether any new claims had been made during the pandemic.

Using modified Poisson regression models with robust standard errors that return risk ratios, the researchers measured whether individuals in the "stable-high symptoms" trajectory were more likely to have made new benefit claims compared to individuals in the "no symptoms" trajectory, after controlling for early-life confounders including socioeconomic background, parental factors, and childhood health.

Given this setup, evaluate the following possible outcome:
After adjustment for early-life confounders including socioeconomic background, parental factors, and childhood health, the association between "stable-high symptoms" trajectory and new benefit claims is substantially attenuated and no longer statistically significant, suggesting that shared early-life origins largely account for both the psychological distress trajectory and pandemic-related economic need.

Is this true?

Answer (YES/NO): NO